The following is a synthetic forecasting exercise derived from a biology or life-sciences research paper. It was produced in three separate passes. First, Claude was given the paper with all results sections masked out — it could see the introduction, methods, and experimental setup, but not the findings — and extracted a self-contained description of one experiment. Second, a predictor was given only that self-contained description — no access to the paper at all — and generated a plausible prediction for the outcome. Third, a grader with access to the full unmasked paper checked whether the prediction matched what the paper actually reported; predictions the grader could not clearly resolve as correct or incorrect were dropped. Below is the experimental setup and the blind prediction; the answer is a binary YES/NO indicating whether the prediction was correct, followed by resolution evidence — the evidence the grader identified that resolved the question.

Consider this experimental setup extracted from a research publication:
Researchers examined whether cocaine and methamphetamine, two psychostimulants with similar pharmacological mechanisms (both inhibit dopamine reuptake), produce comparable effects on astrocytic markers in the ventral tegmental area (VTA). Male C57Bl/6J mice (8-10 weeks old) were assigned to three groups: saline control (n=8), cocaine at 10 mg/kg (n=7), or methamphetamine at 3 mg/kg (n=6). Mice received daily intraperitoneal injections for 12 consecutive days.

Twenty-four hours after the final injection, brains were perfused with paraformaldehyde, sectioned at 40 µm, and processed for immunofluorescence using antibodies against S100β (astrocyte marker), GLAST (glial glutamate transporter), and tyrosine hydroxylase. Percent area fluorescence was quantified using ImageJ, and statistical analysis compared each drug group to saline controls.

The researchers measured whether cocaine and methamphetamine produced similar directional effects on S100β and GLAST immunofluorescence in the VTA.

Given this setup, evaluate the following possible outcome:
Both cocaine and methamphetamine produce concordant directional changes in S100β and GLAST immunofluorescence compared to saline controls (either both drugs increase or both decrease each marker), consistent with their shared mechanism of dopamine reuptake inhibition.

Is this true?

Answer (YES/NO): YES